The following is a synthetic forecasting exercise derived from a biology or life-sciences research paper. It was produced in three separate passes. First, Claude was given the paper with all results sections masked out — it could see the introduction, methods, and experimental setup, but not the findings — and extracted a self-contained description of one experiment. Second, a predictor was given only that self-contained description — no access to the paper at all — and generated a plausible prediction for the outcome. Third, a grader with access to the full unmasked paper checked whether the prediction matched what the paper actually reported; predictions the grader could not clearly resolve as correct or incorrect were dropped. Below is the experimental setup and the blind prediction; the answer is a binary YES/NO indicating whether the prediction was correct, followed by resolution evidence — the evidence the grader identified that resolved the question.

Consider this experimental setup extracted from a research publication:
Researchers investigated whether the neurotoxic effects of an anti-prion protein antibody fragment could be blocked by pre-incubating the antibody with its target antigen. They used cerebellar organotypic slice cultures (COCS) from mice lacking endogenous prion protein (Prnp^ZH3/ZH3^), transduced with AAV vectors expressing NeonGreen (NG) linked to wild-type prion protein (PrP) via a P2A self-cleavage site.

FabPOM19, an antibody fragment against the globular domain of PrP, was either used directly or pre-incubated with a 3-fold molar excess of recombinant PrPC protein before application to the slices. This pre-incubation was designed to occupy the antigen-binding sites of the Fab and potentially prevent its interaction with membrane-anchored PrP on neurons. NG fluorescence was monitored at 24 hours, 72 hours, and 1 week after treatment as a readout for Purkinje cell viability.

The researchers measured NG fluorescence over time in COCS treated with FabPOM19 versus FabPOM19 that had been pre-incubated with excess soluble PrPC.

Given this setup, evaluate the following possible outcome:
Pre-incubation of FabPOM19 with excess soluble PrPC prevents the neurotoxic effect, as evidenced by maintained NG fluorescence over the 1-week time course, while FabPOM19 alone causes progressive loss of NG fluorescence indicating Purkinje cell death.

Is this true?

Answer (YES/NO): YES